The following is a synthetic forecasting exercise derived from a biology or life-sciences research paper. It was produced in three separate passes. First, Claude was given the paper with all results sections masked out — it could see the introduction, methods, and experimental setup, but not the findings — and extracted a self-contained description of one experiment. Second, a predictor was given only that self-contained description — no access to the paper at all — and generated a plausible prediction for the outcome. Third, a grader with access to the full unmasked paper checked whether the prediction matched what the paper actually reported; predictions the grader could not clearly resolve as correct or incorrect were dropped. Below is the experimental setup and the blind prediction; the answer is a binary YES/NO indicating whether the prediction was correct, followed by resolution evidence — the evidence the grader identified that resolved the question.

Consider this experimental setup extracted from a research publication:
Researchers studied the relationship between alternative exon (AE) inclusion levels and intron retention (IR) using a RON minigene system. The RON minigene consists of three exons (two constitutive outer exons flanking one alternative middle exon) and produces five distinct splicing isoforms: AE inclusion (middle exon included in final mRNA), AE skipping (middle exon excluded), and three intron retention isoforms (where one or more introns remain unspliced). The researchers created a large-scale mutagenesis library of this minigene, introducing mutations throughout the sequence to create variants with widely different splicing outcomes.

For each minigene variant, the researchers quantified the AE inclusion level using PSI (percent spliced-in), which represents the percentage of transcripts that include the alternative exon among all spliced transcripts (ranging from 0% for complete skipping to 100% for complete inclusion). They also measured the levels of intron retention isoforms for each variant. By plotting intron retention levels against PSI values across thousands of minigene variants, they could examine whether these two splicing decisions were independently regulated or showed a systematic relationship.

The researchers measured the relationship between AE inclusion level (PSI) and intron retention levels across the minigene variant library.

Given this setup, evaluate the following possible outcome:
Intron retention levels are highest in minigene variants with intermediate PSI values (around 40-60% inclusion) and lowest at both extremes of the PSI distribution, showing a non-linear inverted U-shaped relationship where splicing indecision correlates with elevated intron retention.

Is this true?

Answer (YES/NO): YES